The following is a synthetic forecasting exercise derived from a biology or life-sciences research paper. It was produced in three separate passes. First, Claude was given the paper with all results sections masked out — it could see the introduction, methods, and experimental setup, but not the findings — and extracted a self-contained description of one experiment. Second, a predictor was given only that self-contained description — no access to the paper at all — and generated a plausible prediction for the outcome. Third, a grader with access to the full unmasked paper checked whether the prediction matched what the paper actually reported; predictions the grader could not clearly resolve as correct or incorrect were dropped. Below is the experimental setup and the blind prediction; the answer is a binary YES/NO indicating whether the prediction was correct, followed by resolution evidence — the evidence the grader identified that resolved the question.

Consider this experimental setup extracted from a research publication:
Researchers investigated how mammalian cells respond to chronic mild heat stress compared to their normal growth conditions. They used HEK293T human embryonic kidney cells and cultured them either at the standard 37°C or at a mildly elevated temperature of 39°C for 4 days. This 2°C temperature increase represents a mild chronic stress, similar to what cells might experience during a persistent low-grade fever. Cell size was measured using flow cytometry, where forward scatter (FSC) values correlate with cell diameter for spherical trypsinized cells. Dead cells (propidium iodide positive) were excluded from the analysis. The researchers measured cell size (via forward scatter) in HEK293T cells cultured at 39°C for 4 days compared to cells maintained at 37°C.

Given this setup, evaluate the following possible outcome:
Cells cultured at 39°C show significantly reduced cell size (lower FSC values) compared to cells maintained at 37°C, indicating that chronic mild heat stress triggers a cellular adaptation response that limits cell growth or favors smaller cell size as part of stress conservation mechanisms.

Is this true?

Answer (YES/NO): NO